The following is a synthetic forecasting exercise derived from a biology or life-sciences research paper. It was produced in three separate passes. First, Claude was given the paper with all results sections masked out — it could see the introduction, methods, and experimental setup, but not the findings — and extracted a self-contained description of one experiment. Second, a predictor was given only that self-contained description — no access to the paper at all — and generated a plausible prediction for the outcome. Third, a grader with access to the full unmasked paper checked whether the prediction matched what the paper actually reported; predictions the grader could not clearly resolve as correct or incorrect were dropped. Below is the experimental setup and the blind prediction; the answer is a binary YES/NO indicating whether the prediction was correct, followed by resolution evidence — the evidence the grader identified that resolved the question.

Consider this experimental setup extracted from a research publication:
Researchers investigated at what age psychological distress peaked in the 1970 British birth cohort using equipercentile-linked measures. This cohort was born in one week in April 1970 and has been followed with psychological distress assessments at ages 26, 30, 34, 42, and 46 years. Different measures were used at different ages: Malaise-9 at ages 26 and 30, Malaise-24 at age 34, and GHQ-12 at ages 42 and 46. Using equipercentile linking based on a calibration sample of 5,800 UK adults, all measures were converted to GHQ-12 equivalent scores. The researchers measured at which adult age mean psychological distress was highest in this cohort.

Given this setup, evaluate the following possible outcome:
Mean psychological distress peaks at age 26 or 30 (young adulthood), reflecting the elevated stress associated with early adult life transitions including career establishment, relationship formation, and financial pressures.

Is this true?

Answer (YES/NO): YES